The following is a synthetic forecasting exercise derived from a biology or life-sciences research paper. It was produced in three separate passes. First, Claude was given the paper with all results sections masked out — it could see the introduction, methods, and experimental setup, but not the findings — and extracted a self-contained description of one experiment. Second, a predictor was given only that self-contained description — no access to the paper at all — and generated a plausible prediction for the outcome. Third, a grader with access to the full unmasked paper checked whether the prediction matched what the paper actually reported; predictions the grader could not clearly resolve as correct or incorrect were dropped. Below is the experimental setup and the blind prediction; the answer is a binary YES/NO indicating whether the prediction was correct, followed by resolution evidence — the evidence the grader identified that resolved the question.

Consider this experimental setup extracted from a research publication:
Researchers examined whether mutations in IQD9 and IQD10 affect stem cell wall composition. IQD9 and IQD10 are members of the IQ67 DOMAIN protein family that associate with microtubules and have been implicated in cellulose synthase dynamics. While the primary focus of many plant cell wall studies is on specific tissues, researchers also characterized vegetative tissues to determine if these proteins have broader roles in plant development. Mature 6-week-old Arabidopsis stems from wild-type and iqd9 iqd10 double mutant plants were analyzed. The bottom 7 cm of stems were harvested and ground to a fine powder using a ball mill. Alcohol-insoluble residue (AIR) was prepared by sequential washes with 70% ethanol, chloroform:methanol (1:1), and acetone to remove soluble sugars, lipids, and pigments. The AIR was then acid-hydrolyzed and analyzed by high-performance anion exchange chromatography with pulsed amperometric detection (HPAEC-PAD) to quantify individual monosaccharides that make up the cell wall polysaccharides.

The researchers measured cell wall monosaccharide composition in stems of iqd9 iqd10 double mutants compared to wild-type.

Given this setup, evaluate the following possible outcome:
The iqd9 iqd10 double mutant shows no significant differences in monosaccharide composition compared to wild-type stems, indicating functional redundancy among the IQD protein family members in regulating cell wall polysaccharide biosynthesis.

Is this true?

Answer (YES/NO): YES